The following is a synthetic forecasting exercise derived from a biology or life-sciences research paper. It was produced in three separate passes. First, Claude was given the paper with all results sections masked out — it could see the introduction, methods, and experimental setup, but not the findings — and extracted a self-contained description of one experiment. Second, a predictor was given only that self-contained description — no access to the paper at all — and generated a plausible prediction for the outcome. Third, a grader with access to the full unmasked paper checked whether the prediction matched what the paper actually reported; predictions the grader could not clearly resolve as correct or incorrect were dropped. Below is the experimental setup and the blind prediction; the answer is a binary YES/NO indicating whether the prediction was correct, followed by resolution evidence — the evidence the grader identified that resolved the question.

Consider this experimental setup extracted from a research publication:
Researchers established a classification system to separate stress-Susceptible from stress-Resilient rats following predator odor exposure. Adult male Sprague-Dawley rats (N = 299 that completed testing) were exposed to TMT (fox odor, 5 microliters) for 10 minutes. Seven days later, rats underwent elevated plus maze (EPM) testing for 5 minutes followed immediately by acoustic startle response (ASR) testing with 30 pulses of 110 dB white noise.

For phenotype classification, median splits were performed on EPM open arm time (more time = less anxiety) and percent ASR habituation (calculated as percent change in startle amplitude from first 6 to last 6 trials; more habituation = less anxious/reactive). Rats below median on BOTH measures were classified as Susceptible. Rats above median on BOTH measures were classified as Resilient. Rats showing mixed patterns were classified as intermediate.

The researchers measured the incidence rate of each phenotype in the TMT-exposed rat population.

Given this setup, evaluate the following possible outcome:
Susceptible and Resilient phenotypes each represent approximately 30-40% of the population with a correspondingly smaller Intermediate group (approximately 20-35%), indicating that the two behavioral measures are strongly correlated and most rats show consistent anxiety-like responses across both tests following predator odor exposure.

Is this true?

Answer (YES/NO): NO